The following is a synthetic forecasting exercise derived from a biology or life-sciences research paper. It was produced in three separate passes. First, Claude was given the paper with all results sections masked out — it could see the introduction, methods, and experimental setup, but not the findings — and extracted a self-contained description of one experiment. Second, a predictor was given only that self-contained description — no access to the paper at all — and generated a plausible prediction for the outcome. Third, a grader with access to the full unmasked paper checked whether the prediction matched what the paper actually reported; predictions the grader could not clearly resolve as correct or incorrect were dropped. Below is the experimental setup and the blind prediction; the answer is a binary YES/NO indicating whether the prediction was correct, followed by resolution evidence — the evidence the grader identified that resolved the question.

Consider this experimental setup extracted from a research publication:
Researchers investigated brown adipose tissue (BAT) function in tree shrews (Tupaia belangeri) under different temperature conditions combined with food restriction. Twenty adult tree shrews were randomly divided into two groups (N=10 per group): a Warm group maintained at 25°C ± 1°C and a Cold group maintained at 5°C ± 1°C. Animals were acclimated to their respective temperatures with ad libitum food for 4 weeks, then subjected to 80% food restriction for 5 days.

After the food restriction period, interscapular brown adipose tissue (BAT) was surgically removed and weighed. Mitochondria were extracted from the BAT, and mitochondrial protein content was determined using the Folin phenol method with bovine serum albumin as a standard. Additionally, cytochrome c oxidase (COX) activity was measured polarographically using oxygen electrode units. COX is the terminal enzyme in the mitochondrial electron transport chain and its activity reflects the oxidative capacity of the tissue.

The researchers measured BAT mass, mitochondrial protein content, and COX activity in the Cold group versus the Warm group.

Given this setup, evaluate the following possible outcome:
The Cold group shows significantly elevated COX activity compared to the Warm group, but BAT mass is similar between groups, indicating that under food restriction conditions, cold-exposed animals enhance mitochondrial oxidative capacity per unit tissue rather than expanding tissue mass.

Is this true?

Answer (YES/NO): NO